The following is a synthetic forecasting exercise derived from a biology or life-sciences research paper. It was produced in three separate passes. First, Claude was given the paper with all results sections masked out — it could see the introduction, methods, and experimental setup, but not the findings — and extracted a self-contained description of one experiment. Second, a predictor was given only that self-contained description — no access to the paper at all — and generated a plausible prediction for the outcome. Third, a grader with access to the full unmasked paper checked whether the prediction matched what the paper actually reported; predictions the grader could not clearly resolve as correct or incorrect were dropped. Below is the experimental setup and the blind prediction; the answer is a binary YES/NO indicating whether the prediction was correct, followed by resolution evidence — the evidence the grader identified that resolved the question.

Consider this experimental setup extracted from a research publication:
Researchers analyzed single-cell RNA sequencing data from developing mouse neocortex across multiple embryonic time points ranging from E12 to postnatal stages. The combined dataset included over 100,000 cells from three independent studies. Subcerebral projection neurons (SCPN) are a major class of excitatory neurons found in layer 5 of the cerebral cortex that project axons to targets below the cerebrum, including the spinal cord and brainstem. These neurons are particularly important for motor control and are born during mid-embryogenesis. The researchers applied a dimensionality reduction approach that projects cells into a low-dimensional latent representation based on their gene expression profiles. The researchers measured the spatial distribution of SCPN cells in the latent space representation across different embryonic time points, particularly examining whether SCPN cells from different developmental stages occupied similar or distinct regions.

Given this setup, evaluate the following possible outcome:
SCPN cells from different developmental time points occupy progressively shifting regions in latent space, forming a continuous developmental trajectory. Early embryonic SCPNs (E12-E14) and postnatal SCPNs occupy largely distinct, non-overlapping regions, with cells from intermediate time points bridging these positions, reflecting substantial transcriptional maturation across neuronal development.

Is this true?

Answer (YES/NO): NO